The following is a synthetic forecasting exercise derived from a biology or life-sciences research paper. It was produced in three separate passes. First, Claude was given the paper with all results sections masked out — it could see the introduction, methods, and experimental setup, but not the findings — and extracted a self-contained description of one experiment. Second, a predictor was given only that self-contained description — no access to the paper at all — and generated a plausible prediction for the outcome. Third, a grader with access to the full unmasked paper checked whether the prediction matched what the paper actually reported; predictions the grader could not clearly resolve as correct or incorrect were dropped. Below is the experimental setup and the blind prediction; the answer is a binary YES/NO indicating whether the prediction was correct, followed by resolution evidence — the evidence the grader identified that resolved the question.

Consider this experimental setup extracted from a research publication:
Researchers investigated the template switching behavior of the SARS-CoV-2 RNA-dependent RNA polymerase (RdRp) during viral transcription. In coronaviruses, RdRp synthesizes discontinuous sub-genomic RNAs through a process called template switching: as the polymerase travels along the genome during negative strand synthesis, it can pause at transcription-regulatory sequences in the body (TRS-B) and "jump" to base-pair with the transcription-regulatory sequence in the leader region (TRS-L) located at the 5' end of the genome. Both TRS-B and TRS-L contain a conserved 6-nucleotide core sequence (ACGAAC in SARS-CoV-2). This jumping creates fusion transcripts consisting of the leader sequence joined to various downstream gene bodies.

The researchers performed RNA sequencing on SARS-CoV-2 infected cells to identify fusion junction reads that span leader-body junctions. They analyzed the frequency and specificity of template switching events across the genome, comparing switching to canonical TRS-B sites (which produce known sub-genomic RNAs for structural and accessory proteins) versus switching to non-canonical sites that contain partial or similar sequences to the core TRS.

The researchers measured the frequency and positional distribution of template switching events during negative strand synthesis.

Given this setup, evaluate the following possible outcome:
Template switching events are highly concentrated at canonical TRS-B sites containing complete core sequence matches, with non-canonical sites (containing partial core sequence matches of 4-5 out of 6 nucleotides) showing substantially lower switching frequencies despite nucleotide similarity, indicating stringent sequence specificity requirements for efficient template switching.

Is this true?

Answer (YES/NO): NO